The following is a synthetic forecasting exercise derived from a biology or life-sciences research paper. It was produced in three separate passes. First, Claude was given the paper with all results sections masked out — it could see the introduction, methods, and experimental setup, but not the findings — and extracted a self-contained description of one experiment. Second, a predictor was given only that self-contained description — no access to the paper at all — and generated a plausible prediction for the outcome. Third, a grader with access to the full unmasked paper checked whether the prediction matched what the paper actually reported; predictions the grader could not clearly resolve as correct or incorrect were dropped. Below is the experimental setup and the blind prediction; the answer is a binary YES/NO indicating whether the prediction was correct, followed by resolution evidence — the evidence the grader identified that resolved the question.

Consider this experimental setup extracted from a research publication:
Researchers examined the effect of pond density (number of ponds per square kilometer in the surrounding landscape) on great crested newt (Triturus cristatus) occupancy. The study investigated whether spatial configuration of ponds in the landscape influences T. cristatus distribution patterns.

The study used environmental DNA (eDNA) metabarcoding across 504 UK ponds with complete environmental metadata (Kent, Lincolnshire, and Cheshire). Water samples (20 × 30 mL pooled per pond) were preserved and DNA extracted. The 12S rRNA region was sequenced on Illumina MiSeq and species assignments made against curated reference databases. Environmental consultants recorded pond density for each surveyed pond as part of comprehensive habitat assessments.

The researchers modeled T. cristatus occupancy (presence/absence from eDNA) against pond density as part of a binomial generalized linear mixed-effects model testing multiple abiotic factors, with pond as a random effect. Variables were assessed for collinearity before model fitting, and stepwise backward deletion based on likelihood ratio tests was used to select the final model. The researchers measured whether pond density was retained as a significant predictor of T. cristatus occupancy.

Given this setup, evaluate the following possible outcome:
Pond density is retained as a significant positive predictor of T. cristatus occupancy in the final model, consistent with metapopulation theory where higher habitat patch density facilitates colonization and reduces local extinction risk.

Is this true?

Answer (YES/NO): NO